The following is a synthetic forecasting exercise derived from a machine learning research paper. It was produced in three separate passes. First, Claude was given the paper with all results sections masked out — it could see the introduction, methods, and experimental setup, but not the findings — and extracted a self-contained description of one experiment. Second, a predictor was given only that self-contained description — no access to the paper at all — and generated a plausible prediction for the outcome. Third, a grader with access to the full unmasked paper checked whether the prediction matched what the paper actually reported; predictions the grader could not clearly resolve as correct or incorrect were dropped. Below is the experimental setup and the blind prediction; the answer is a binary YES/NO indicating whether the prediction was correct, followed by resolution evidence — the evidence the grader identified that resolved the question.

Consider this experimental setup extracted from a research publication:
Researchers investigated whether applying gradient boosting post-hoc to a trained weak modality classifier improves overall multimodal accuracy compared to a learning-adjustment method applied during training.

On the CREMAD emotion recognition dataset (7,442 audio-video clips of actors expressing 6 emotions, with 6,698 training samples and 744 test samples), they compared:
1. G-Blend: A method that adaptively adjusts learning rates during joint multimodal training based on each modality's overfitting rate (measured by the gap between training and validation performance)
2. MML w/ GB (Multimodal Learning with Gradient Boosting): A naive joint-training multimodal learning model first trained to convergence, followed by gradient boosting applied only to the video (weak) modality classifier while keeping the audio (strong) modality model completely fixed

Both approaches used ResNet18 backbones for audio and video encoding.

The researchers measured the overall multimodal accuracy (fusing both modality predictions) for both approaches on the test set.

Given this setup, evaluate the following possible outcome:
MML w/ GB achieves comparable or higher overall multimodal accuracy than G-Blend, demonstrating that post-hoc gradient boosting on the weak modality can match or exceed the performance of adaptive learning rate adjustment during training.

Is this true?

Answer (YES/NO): YES